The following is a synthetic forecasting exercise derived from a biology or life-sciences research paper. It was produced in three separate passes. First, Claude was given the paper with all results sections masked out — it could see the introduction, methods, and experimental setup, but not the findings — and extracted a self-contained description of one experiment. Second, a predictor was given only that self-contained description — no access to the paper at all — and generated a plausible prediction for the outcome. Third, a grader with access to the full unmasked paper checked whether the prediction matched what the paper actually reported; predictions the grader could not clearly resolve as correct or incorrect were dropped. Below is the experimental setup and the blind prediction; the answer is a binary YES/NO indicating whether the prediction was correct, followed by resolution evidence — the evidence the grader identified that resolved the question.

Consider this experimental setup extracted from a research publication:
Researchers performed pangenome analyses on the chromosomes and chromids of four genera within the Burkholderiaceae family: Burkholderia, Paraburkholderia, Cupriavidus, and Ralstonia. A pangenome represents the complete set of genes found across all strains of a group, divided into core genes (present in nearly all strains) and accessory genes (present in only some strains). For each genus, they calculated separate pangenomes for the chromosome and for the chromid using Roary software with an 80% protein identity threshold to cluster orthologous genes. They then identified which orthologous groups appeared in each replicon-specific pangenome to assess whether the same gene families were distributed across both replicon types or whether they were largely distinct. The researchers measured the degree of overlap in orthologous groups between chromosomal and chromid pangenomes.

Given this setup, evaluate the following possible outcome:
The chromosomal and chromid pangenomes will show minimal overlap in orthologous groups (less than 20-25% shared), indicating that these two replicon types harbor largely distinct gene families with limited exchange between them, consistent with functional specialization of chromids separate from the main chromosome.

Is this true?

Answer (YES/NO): NO